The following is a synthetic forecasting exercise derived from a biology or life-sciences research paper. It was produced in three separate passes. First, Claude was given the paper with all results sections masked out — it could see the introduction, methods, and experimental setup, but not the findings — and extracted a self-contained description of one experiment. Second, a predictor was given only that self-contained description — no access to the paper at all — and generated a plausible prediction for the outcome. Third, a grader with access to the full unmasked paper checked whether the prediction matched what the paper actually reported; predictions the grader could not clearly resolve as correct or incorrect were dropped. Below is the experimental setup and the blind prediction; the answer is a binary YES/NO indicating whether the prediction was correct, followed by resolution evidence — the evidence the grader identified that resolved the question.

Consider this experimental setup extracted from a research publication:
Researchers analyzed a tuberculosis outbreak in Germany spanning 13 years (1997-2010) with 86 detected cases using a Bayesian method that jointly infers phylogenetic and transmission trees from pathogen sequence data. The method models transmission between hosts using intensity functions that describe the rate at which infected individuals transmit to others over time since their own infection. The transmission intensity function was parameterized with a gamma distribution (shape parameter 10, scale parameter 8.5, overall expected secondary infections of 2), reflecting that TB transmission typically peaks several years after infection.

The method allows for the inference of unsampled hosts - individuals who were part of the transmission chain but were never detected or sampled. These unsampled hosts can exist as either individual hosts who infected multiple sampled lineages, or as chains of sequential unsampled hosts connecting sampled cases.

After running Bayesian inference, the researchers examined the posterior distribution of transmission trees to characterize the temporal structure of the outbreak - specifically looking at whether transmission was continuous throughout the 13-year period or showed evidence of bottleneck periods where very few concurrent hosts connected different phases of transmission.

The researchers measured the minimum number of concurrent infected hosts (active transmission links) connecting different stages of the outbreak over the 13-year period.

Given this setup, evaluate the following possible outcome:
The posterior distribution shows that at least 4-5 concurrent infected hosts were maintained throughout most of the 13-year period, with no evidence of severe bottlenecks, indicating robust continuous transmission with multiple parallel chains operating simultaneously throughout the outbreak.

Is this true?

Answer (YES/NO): NO